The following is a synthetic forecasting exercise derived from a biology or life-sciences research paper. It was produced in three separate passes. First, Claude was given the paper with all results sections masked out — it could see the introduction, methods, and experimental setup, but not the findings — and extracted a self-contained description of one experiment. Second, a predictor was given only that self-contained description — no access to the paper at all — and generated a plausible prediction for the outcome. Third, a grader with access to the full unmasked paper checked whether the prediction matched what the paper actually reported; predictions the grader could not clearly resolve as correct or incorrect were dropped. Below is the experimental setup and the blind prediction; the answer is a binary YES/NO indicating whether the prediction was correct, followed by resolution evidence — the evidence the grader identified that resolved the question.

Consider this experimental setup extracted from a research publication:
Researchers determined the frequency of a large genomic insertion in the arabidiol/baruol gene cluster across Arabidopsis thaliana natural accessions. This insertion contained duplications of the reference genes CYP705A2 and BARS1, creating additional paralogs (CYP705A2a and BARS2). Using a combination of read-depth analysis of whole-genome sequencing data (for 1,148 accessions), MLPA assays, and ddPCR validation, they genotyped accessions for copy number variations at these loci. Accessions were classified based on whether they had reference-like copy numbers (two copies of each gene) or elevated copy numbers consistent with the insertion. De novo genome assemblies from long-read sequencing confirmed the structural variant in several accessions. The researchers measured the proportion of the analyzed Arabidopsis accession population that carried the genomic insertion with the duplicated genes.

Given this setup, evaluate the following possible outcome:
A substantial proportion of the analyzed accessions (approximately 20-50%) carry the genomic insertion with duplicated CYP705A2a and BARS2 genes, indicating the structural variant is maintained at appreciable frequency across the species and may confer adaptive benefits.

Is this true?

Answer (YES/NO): YES